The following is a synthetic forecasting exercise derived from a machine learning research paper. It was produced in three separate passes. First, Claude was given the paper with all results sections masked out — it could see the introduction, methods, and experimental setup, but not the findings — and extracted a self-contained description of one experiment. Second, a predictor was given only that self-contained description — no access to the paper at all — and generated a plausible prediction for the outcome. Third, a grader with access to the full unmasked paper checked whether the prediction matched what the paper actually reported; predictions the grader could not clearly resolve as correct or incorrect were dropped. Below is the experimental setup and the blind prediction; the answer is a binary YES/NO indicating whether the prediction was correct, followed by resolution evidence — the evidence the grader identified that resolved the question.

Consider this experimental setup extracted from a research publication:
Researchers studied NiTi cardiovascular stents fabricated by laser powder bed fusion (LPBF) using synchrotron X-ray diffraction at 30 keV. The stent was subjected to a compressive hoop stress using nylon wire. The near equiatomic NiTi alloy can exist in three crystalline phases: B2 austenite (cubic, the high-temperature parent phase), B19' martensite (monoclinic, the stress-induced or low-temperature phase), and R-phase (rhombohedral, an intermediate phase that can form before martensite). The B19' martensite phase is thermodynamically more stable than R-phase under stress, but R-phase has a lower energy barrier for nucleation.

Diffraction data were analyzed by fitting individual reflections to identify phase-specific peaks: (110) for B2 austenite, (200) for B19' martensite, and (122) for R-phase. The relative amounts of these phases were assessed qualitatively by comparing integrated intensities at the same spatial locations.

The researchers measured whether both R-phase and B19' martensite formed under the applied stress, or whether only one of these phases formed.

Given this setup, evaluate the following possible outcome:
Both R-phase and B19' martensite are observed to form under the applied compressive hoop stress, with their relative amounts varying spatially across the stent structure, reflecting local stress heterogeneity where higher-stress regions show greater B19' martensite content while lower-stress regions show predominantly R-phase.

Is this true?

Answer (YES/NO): NO